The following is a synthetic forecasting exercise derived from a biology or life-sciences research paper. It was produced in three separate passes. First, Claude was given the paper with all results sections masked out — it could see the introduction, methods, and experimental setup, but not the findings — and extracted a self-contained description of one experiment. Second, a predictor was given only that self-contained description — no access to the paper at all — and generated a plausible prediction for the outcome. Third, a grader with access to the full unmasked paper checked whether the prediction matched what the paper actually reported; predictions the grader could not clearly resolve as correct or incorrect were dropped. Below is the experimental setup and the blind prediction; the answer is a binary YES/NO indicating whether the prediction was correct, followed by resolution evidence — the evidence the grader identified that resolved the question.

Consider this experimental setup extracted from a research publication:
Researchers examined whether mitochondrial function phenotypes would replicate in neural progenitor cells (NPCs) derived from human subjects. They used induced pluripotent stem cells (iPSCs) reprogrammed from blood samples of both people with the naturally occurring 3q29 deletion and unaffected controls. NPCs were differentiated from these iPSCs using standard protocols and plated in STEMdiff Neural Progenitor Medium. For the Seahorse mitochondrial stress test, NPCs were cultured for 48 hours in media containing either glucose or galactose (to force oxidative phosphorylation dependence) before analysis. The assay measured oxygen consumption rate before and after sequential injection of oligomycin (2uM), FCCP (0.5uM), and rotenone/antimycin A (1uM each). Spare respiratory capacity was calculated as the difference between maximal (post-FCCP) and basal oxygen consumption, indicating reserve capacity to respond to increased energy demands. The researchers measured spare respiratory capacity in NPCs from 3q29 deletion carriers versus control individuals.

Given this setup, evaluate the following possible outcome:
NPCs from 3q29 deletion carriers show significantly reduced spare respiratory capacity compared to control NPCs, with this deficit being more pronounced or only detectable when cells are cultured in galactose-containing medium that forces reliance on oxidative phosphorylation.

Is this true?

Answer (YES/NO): NO